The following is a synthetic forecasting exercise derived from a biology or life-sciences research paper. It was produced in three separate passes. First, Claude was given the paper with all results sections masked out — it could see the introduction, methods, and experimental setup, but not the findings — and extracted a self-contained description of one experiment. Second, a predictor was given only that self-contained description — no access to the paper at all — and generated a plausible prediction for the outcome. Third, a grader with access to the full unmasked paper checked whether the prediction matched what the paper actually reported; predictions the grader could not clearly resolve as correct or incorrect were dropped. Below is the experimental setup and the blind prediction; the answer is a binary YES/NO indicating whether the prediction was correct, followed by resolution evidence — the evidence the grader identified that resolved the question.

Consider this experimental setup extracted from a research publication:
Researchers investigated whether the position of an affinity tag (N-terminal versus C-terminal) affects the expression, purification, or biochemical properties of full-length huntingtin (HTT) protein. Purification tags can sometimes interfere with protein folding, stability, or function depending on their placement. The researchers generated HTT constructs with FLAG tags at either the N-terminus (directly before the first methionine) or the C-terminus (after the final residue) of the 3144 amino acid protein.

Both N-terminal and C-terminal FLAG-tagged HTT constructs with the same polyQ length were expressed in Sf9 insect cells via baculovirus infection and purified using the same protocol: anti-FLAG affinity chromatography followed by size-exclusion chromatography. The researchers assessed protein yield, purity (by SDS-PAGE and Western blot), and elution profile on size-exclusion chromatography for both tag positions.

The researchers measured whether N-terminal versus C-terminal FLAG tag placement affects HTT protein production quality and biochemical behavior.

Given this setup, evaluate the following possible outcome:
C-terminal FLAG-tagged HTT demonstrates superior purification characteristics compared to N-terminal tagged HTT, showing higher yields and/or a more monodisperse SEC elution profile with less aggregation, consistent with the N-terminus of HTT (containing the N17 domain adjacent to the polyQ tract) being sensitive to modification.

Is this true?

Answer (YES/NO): NO